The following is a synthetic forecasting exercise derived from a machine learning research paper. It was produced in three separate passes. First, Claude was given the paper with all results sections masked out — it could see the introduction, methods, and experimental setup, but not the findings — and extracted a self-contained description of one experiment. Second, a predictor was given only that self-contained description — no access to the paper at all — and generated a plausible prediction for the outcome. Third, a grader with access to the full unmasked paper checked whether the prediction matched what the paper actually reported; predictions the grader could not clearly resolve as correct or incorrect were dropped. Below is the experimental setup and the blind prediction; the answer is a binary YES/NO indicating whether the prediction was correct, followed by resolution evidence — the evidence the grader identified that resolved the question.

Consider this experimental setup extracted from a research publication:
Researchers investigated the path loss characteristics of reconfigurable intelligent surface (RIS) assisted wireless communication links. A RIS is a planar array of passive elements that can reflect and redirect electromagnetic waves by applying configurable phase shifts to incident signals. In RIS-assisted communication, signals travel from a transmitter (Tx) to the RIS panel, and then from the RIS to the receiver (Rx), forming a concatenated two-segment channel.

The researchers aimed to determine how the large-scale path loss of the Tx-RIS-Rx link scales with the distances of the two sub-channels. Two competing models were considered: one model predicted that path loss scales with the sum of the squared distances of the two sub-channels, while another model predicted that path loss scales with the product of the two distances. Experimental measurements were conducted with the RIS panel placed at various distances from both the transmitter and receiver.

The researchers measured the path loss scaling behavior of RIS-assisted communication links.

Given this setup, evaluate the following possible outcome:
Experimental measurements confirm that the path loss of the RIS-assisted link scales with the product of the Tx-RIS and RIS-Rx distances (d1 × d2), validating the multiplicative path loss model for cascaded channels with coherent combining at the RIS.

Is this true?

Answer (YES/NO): YES